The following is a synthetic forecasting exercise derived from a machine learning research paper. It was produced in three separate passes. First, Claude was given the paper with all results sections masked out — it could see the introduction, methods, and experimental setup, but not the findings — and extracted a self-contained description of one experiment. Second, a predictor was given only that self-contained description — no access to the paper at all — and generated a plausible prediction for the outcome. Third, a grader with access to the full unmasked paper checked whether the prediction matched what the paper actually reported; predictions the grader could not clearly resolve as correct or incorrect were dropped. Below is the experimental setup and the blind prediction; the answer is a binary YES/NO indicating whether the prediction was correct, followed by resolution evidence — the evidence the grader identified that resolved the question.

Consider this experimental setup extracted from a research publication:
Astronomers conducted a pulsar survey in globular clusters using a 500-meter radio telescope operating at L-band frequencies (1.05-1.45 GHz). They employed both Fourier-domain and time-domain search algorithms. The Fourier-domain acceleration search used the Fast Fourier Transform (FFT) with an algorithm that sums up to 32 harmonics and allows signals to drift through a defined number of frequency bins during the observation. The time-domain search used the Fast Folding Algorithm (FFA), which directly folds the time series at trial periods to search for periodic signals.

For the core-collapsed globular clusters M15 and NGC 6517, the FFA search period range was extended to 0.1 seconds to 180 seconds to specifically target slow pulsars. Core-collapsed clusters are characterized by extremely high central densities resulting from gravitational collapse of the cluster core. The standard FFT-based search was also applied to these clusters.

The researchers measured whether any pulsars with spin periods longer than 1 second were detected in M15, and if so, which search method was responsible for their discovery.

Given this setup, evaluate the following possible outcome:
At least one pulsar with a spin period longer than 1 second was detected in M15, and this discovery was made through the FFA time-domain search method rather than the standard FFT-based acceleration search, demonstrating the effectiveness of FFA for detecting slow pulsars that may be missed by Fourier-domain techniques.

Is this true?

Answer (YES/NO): YES